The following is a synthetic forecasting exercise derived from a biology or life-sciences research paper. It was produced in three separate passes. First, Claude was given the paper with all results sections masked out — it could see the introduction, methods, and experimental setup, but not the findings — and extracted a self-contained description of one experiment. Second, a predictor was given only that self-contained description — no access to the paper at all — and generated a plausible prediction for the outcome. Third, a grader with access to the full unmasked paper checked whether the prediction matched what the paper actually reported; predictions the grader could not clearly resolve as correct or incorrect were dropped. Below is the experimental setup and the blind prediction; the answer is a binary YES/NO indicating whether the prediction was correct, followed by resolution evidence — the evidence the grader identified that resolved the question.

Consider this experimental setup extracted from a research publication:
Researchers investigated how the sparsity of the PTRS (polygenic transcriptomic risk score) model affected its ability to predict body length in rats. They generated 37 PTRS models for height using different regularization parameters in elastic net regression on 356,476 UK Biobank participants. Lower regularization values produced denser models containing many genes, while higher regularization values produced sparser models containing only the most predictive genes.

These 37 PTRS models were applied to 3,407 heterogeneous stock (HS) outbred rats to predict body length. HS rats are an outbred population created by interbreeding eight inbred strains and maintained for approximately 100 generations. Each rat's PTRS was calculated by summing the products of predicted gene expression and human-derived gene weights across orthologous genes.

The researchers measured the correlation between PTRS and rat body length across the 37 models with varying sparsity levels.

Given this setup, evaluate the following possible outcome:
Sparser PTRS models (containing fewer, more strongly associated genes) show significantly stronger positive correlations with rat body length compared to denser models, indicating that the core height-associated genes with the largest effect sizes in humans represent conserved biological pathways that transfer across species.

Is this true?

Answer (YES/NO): NO